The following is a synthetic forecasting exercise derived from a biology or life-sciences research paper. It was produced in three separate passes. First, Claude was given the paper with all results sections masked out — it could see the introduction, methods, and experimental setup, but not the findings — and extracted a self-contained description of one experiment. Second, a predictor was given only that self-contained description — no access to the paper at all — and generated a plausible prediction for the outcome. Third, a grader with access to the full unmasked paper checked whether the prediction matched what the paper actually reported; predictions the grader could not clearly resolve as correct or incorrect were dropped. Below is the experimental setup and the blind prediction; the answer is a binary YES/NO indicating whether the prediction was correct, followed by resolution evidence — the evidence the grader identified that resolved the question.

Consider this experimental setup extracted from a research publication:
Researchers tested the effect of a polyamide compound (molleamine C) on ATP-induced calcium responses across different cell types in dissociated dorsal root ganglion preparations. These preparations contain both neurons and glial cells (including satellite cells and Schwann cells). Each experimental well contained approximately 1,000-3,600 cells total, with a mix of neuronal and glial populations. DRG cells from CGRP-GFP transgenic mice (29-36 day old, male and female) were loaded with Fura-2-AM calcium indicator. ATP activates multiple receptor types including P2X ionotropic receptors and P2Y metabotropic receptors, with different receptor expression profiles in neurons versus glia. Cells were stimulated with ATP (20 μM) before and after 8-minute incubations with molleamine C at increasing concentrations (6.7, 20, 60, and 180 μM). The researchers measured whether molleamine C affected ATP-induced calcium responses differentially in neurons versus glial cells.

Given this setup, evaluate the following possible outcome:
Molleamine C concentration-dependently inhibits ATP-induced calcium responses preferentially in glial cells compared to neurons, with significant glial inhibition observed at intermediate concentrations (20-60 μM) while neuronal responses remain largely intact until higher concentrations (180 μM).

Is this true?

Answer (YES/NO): NO